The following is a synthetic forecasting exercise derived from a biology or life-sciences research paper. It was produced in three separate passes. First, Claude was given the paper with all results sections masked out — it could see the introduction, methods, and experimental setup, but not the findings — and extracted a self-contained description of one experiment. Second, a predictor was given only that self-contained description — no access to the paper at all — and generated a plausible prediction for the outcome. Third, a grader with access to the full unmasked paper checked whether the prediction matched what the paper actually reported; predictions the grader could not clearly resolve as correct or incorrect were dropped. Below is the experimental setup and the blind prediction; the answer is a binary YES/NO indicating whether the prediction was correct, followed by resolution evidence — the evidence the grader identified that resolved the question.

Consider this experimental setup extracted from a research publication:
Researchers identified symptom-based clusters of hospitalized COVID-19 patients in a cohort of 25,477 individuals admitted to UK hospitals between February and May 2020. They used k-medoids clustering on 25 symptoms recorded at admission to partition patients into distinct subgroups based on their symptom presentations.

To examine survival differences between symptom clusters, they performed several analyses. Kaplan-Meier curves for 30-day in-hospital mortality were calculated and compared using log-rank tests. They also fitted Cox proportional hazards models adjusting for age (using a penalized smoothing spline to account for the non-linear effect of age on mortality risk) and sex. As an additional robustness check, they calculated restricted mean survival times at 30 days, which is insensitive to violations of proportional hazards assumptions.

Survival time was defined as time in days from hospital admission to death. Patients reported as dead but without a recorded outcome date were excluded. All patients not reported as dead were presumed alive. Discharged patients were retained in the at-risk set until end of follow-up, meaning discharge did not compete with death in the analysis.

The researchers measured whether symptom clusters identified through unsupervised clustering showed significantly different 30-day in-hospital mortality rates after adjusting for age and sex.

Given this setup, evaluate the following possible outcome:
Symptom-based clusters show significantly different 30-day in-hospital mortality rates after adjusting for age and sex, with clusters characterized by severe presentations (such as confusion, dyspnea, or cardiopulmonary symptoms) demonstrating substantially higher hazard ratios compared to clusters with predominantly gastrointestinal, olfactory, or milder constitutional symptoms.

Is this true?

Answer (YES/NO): NO